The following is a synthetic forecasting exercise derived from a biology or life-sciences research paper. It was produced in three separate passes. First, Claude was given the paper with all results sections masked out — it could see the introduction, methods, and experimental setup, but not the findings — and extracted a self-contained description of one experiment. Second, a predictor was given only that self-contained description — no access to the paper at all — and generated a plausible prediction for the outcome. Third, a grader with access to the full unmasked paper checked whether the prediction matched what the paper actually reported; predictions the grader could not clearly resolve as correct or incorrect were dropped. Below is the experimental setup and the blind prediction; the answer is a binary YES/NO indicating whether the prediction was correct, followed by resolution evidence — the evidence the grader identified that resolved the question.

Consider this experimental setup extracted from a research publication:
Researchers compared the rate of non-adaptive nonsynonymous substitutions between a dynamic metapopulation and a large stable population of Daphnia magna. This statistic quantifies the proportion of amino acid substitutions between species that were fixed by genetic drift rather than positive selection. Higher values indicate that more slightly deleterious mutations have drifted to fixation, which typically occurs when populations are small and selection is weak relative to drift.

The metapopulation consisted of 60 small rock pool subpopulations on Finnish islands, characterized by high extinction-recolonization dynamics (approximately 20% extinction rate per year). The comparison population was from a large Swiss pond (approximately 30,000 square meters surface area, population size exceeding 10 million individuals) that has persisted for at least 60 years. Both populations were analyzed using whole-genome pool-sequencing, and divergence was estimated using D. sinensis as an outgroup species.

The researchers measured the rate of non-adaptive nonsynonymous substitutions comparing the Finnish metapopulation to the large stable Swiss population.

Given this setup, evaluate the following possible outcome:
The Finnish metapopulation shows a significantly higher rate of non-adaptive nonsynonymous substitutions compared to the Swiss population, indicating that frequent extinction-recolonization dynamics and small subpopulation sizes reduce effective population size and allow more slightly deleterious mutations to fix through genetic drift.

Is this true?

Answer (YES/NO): YES